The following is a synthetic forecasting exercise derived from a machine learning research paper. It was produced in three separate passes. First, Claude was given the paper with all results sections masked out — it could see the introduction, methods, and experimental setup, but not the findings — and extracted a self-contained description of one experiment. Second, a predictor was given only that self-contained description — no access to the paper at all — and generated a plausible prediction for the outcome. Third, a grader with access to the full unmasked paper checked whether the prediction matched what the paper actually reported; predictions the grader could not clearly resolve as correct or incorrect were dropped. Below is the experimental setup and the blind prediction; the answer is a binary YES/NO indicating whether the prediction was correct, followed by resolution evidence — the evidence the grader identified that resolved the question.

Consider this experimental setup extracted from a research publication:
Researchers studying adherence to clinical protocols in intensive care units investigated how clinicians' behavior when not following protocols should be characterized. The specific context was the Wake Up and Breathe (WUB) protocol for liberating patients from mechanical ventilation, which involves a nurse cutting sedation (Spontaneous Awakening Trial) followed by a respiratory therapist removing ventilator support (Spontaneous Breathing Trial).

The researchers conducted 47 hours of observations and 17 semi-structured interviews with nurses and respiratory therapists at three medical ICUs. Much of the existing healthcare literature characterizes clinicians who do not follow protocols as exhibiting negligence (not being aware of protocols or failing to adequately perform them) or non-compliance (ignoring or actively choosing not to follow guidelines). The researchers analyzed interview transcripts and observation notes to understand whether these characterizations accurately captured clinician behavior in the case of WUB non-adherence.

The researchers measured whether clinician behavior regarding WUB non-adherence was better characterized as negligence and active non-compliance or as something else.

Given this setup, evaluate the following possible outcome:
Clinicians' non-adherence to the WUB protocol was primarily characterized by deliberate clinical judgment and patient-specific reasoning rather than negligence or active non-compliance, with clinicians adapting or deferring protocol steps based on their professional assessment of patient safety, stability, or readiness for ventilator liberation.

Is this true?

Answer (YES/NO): NO